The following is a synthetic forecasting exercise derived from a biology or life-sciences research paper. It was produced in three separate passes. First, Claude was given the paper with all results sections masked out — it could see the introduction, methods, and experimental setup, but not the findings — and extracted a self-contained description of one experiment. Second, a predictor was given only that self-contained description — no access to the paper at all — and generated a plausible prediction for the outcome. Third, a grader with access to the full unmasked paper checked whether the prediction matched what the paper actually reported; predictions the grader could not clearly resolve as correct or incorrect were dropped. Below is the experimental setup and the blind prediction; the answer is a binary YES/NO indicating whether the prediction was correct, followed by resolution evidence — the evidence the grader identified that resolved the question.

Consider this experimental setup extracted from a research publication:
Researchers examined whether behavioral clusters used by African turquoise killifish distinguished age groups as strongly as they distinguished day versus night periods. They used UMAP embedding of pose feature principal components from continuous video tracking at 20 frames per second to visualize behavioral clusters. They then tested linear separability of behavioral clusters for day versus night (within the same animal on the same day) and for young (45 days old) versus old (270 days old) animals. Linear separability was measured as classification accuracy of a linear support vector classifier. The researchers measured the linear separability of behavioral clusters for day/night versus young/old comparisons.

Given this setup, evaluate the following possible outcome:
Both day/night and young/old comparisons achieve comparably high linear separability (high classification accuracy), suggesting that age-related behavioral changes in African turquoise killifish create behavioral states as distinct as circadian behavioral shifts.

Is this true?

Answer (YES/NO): NO